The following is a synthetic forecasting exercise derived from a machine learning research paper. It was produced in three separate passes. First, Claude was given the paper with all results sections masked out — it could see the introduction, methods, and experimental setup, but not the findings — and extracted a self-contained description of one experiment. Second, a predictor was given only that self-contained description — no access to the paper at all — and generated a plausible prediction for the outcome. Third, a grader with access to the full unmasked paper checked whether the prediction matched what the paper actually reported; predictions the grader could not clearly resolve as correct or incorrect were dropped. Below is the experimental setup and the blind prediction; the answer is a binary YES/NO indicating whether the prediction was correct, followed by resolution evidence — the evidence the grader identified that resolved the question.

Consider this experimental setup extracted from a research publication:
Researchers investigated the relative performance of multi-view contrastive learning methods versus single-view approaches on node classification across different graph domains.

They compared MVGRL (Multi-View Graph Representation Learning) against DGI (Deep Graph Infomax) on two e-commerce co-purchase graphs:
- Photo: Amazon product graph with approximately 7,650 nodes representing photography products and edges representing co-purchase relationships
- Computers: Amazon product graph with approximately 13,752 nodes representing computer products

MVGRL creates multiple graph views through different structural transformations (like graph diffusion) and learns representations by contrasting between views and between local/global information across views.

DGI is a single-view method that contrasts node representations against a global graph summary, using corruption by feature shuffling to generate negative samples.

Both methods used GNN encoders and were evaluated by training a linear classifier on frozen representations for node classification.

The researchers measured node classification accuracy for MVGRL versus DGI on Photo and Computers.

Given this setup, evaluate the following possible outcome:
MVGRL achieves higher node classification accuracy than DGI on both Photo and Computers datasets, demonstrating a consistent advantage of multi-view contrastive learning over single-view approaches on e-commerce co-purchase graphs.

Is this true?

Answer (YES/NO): YES